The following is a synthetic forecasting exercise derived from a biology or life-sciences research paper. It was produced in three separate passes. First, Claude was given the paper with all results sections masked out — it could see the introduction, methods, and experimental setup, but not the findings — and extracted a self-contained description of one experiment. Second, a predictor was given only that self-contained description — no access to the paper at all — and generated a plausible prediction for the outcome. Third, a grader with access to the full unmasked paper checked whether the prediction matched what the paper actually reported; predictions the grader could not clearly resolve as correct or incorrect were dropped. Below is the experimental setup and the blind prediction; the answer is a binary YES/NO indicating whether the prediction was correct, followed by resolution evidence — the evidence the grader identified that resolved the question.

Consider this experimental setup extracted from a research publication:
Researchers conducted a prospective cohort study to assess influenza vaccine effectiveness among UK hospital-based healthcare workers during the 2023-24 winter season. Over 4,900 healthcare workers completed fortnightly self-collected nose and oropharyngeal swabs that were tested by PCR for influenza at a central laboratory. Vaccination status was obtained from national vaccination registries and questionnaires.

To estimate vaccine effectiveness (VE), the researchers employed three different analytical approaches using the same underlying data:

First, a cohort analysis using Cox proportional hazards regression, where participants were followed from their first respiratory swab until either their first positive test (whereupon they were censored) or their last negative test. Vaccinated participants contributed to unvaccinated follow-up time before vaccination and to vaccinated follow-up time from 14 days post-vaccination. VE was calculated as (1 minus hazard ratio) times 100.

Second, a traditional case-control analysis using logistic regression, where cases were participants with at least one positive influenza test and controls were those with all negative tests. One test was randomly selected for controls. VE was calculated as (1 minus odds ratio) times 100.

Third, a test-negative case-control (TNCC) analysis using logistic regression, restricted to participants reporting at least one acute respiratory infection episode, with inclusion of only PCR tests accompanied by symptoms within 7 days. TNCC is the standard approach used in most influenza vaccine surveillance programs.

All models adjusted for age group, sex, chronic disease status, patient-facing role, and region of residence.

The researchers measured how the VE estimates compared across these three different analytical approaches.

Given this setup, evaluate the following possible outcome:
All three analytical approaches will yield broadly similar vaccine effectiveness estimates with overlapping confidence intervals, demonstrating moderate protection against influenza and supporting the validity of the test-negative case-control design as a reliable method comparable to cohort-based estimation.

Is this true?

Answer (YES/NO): YES